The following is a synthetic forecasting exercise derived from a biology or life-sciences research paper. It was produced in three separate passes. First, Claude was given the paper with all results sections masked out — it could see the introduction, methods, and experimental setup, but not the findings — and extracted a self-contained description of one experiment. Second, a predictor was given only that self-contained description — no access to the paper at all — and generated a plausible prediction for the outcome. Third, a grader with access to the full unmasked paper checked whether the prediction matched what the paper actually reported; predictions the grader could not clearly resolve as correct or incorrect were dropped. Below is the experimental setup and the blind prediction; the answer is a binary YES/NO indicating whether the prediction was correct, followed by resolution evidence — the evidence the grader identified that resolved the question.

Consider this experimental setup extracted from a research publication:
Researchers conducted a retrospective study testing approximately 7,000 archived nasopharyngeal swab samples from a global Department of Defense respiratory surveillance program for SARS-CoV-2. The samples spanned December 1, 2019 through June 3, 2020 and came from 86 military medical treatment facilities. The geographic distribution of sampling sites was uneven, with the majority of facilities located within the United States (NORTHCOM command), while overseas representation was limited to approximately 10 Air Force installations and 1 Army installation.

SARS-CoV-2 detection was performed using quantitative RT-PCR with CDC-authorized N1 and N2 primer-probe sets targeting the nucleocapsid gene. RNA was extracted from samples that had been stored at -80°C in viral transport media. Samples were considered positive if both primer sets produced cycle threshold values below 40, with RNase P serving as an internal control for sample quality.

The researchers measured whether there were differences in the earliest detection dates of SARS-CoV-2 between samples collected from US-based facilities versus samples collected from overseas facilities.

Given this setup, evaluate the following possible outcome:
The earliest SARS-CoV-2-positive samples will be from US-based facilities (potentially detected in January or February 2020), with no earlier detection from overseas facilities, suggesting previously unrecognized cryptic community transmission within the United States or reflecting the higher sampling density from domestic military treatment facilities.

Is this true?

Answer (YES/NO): YES